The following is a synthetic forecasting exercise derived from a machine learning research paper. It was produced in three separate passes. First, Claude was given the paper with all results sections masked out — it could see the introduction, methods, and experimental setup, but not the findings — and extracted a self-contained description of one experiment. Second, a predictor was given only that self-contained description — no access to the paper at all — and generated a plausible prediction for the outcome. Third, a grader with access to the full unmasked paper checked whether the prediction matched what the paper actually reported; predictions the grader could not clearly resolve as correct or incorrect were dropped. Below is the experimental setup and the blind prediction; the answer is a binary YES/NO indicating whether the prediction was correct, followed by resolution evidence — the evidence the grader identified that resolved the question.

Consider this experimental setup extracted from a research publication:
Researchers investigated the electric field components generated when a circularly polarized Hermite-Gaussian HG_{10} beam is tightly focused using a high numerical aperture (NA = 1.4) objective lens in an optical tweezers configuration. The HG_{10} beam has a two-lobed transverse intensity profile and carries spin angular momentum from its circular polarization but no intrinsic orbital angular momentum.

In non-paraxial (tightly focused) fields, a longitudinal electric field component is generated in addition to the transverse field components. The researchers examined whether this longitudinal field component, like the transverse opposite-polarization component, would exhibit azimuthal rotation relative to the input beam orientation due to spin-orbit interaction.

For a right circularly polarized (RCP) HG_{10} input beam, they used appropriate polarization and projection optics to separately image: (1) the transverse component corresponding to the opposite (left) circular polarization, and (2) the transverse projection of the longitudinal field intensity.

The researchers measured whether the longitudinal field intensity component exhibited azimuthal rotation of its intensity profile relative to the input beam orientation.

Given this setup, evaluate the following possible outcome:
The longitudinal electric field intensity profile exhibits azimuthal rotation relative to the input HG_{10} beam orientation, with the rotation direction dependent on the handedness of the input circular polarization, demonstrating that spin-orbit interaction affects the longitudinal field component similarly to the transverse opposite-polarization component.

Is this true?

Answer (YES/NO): YES